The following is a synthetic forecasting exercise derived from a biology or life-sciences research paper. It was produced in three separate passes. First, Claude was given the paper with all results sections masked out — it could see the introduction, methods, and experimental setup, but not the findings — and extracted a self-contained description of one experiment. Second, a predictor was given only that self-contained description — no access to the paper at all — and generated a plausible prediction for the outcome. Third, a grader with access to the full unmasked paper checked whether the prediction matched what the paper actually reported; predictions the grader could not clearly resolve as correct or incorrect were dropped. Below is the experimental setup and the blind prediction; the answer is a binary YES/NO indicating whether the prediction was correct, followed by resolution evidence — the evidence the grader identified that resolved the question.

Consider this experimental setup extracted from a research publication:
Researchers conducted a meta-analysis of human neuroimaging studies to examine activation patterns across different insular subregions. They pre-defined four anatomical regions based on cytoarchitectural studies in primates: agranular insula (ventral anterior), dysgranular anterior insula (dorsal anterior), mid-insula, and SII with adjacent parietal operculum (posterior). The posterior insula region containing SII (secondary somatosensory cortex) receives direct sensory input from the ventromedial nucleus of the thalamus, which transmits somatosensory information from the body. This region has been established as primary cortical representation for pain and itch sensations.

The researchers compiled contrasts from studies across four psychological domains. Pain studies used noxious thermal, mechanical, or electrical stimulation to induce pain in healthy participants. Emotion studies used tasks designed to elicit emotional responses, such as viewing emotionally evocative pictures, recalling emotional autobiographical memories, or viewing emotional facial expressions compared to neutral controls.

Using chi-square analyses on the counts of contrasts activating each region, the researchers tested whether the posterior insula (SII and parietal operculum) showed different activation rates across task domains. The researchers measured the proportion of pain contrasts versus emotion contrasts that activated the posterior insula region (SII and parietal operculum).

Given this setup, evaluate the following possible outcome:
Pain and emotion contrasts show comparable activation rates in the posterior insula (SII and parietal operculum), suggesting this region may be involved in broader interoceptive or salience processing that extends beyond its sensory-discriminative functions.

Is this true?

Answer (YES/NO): NO